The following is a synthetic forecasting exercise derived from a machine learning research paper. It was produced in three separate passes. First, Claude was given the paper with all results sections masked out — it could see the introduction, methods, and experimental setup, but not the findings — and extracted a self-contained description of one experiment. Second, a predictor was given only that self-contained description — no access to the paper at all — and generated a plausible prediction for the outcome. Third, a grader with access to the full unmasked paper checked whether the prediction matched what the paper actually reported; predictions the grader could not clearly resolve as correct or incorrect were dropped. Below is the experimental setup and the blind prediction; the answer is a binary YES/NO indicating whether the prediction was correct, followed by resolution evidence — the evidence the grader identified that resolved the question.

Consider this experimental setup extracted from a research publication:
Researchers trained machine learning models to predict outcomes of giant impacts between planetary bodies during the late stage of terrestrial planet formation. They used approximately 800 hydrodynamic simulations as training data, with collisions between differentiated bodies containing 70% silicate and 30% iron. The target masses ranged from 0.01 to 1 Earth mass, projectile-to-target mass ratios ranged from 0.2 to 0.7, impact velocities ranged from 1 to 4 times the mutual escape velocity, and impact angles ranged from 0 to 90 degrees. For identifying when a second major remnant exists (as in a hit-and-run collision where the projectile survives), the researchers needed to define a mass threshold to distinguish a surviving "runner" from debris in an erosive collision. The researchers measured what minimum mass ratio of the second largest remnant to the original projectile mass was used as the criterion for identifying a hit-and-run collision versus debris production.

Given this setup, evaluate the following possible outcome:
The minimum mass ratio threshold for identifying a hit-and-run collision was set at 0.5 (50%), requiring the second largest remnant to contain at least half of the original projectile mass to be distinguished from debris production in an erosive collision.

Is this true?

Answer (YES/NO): NO